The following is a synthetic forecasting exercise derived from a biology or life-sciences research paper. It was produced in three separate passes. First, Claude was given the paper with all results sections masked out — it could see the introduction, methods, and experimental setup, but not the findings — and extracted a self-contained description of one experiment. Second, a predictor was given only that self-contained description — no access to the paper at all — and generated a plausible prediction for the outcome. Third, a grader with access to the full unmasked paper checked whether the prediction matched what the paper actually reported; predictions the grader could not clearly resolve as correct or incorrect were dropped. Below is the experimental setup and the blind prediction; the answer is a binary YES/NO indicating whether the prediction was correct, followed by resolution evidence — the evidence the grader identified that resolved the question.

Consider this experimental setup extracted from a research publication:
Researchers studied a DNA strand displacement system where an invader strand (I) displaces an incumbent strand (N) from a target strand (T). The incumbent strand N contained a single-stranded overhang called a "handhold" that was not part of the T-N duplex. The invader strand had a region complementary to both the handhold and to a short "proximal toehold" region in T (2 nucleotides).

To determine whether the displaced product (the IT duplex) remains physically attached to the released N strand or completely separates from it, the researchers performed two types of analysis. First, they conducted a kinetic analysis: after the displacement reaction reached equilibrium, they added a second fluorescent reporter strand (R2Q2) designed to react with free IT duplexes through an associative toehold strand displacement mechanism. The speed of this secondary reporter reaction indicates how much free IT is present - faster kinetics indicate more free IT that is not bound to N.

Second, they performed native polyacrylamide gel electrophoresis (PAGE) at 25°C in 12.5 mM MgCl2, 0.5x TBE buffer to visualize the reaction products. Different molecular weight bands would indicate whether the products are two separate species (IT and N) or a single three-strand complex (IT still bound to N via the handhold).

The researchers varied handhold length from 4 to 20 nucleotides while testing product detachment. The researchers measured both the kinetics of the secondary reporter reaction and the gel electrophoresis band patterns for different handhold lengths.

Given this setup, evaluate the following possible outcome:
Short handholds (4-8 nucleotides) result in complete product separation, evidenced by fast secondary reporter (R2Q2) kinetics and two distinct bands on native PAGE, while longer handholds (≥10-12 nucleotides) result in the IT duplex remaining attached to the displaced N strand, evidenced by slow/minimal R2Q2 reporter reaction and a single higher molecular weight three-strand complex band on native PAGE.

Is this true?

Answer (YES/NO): YES